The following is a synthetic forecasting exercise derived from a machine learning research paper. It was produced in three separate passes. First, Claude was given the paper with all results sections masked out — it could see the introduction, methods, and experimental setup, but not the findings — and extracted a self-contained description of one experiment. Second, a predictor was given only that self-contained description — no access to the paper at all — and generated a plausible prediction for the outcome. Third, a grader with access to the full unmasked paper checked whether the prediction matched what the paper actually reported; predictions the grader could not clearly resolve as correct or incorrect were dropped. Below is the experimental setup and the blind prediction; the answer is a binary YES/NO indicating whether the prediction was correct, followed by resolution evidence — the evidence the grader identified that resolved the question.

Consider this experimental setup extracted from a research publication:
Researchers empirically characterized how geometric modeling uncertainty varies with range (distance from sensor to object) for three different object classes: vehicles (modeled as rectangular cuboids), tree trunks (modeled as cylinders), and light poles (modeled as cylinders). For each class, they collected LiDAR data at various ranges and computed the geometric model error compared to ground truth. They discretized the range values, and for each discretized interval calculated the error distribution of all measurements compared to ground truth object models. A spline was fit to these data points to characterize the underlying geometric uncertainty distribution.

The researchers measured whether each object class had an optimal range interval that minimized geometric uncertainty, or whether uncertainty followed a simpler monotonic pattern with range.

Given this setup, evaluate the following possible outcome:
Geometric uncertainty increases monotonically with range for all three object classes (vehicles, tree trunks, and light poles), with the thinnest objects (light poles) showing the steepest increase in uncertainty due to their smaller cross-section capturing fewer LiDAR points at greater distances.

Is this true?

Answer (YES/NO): NO